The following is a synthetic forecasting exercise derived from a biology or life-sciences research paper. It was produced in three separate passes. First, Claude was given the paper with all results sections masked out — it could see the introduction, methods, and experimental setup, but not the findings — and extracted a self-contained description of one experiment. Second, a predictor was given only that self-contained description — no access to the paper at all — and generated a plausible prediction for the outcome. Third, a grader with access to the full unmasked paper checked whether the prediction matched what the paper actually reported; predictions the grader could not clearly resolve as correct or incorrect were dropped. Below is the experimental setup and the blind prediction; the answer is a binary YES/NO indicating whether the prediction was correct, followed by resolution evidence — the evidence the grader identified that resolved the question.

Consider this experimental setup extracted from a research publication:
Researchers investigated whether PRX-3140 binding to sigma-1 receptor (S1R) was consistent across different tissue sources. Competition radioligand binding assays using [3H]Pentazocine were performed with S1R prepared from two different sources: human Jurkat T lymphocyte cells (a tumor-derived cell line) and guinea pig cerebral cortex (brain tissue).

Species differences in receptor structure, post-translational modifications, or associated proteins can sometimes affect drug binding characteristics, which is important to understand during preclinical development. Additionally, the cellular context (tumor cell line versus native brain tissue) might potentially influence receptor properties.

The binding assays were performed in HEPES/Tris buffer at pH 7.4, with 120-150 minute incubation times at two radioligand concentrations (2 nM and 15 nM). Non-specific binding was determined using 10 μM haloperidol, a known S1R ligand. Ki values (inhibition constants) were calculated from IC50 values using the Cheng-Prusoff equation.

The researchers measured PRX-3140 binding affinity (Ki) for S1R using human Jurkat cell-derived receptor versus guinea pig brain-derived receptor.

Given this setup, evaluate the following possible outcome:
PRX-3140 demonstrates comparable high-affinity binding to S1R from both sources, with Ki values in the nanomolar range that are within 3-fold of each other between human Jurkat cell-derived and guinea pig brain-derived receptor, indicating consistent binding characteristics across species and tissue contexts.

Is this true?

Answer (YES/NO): YES